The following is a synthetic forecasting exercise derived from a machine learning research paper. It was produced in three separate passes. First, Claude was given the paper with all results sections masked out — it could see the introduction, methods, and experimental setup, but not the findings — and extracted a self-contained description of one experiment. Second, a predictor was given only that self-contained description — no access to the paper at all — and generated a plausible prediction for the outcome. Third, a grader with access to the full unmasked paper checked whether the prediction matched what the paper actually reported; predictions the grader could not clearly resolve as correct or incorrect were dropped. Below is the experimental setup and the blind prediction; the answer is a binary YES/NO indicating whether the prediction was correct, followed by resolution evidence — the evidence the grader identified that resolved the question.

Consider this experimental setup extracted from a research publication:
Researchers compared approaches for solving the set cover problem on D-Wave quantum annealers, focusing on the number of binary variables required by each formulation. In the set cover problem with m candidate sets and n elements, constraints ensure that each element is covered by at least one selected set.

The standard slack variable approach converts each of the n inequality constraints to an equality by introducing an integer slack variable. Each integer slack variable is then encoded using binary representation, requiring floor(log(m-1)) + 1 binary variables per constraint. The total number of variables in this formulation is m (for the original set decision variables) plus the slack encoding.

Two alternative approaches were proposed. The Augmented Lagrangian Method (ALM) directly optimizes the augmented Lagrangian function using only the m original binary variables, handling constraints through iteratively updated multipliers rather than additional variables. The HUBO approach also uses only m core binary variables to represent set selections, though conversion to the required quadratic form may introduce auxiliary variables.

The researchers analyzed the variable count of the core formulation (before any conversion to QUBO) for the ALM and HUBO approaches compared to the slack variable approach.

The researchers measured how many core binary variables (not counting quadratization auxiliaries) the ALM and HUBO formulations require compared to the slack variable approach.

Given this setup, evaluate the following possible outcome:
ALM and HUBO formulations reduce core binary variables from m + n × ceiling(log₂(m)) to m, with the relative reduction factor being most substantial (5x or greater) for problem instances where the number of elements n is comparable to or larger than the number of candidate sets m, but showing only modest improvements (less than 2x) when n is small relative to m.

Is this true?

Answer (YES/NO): NO